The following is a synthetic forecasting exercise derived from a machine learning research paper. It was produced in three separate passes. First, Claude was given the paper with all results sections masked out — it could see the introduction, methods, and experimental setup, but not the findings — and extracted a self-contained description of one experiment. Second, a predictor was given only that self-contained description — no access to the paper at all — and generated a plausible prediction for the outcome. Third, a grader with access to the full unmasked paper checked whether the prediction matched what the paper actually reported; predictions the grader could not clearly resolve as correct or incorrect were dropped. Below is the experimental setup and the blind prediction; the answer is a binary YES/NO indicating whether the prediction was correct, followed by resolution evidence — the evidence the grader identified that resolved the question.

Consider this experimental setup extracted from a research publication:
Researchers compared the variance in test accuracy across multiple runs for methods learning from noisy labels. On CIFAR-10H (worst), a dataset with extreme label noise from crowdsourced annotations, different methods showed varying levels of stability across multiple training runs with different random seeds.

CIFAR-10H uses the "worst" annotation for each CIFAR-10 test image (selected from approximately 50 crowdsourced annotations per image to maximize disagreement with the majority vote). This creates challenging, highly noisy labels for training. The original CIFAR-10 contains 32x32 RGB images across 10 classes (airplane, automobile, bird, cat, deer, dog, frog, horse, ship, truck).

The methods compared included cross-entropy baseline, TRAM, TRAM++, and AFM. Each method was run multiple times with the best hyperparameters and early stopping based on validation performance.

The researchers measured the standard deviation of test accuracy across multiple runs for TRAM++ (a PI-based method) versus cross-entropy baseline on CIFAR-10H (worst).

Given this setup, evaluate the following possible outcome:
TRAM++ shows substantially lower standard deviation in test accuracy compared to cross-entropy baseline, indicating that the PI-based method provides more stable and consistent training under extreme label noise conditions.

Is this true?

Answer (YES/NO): YES